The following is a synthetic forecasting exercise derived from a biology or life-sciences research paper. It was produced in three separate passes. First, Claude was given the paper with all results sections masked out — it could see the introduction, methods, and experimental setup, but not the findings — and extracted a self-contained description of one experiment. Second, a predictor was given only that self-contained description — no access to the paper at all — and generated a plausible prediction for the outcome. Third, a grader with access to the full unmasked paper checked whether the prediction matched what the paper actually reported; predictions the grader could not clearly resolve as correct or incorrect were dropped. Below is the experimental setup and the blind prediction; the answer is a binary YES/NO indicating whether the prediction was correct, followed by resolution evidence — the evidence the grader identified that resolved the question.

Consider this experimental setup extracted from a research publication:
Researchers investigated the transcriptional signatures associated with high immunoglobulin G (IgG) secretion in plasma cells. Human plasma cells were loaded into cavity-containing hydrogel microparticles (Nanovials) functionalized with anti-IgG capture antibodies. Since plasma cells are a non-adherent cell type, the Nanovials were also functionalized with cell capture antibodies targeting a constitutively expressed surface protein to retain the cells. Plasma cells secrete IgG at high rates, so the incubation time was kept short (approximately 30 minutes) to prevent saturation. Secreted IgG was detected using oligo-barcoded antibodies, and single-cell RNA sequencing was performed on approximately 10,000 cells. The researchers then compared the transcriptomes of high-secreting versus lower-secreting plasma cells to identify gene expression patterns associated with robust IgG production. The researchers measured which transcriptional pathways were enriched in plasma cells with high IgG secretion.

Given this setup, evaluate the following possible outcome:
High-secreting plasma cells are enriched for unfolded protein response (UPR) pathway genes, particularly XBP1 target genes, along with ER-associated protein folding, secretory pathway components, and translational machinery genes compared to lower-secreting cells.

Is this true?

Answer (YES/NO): NO